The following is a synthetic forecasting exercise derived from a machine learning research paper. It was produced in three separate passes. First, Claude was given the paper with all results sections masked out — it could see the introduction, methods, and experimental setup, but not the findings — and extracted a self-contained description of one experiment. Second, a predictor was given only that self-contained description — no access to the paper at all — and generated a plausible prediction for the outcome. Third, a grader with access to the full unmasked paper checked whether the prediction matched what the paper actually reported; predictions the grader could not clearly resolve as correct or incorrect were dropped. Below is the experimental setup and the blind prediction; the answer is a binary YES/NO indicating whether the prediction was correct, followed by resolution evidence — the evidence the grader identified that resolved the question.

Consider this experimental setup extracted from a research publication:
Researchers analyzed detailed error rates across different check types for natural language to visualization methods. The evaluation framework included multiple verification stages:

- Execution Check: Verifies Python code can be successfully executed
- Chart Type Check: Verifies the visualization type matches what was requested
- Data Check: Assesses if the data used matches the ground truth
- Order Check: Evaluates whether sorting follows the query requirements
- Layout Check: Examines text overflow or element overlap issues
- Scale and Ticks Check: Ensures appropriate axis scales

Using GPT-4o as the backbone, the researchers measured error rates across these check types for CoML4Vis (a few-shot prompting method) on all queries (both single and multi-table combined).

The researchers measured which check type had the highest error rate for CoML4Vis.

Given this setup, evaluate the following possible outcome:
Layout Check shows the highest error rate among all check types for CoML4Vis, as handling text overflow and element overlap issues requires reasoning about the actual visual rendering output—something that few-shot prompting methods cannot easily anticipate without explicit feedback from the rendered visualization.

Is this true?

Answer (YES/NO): NO